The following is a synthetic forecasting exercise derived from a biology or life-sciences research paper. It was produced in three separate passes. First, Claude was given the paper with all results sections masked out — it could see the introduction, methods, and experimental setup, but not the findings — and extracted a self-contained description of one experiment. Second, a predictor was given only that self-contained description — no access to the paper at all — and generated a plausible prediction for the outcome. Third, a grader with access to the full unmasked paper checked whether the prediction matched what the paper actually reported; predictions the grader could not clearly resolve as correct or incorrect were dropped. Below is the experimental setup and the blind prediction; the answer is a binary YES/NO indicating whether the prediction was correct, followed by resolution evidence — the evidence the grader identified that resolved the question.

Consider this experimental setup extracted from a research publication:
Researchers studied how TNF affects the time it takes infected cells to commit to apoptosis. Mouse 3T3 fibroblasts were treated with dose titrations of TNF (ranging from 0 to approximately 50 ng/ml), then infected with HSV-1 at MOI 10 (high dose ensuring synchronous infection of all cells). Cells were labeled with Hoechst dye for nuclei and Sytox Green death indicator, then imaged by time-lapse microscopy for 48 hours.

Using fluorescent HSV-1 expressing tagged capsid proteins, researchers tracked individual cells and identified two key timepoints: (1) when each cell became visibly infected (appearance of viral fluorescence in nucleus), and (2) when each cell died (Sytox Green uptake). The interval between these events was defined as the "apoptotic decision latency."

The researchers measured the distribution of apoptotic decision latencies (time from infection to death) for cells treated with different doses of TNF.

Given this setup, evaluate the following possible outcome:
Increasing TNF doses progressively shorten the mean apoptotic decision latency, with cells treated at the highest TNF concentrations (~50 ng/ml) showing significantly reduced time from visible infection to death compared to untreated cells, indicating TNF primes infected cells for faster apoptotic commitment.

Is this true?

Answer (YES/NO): YES